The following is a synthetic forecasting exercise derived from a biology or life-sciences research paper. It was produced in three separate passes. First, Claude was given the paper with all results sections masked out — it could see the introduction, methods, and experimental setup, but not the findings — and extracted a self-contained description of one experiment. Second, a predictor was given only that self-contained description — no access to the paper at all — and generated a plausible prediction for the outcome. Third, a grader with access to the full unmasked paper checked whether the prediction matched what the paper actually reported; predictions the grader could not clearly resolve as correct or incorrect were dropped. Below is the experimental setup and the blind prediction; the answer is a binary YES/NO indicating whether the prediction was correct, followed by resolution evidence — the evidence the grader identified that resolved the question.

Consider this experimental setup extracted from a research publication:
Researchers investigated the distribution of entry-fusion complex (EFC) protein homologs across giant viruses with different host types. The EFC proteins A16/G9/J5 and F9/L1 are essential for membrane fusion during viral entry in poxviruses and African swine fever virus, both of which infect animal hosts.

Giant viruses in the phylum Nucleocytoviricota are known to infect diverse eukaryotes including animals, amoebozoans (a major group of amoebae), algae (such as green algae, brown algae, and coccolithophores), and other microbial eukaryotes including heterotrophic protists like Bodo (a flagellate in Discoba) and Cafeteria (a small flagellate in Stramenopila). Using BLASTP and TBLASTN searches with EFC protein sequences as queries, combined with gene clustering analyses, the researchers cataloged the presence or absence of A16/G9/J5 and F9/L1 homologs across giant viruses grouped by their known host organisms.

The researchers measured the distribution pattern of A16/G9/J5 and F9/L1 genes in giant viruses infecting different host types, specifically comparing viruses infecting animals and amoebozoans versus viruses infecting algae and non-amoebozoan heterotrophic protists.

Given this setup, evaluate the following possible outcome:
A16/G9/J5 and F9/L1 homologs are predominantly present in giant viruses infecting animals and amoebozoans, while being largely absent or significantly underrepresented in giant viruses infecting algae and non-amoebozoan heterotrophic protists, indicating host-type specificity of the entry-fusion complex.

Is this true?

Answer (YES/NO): YES